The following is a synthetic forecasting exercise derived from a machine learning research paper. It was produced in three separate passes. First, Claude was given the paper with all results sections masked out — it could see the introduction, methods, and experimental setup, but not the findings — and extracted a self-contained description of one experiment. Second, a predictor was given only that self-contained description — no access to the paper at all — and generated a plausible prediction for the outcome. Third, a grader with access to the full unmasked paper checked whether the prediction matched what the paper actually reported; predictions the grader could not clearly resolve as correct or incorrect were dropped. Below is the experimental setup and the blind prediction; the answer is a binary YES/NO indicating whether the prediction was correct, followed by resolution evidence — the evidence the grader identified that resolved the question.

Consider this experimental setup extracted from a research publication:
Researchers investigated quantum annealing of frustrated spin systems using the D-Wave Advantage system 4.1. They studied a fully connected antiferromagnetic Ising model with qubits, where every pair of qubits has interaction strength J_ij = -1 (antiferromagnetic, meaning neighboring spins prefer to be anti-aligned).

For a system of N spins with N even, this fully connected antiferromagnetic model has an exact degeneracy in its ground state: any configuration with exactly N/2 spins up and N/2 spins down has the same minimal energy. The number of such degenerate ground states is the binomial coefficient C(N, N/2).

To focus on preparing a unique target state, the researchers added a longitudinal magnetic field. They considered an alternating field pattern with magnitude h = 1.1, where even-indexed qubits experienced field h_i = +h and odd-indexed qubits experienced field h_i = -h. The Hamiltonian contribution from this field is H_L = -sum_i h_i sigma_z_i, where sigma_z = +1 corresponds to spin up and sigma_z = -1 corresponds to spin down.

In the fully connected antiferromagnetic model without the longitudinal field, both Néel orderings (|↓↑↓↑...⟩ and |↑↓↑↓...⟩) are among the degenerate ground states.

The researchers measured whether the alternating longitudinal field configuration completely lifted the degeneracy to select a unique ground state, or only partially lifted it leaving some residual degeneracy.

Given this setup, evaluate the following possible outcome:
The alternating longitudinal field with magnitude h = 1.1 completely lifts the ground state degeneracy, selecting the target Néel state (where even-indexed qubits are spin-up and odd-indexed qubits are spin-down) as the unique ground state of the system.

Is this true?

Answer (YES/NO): YES